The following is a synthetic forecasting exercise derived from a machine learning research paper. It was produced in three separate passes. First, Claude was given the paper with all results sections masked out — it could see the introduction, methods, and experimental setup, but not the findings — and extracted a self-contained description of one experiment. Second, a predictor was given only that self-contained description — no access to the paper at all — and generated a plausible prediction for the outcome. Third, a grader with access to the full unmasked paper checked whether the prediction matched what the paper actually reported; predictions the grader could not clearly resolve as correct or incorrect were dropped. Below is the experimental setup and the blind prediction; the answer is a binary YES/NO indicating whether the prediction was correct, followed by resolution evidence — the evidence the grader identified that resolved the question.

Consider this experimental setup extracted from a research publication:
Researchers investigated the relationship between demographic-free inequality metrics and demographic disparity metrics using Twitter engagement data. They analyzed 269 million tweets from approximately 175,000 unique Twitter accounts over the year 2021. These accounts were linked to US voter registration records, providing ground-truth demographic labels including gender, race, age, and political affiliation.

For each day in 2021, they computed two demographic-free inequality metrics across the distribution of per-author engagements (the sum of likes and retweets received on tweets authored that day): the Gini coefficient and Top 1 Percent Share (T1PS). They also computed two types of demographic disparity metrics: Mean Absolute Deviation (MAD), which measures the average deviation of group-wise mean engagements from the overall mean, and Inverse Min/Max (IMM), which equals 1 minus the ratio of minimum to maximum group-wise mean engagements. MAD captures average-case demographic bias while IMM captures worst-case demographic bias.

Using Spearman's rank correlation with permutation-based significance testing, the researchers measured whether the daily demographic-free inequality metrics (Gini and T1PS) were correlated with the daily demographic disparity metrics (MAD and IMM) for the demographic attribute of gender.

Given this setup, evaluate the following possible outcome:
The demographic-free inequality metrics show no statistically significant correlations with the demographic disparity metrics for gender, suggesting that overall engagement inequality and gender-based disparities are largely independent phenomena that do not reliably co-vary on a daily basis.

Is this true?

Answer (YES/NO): NO